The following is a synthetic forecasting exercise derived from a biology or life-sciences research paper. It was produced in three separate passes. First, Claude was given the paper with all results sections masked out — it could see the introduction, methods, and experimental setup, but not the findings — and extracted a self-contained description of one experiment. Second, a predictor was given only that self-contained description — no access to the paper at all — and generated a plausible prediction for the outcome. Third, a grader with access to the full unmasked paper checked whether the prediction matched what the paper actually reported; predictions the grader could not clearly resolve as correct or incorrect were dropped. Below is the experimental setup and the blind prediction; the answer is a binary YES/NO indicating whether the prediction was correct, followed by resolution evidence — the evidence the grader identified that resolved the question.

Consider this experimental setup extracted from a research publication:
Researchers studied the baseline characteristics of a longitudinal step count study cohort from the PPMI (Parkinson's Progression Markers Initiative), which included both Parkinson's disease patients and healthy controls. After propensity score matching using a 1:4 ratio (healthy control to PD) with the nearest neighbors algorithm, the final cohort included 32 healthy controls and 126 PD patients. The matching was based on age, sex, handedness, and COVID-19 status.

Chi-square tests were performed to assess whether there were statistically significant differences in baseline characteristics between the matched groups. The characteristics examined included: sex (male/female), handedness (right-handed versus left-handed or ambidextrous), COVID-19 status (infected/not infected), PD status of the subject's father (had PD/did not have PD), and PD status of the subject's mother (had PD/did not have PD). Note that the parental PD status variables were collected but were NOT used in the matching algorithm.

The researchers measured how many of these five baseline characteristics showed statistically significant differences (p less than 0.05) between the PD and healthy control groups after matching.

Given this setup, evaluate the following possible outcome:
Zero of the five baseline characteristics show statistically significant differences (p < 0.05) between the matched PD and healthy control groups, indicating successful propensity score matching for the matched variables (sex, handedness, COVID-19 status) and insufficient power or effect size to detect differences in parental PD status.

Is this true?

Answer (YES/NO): NO